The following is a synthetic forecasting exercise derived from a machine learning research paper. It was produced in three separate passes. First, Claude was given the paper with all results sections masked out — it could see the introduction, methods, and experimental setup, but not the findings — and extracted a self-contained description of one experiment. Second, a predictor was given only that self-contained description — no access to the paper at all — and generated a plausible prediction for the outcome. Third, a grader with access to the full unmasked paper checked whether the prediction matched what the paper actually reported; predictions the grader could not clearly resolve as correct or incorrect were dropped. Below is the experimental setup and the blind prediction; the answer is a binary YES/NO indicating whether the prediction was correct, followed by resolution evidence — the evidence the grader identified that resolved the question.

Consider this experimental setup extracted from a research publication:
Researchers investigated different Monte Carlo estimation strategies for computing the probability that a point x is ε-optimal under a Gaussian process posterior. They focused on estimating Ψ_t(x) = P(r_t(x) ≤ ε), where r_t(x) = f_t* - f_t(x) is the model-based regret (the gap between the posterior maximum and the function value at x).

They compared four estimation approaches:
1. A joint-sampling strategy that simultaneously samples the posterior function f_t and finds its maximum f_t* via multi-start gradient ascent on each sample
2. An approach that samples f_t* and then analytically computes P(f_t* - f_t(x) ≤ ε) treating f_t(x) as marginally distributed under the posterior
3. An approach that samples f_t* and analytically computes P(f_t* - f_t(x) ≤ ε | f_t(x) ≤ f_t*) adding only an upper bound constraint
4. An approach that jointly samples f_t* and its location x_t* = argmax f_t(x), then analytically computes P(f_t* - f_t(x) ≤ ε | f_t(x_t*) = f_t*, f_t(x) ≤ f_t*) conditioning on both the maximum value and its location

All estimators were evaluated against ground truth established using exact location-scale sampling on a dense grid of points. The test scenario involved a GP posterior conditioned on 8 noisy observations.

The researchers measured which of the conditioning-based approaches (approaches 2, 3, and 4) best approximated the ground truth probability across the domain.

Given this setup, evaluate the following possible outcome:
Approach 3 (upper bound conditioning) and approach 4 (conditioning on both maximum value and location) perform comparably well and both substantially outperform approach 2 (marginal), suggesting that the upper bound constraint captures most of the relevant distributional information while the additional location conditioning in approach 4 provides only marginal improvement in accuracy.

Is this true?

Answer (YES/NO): NO